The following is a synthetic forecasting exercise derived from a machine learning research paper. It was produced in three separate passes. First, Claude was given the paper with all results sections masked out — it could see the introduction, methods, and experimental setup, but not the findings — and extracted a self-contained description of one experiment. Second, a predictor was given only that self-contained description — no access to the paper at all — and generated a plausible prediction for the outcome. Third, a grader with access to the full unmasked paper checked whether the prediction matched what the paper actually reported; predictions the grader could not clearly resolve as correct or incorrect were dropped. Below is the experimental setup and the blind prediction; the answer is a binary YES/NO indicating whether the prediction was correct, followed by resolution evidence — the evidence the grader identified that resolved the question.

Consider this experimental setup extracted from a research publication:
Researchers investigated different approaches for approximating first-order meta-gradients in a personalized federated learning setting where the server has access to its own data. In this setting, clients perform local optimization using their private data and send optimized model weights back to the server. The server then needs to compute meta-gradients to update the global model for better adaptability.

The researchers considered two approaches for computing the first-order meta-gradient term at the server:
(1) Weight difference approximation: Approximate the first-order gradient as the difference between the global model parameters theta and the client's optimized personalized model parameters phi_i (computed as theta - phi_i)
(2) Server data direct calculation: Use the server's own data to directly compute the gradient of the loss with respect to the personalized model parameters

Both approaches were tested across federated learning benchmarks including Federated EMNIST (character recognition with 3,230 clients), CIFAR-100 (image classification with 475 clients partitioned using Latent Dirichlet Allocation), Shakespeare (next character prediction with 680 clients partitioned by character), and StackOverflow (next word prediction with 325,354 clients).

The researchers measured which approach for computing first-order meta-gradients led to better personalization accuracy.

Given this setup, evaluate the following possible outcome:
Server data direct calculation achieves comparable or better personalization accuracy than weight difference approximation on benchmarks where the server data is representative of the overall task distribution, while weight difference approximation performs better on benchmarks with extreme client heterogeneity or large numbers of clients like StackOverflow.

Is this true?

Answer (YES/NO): NO